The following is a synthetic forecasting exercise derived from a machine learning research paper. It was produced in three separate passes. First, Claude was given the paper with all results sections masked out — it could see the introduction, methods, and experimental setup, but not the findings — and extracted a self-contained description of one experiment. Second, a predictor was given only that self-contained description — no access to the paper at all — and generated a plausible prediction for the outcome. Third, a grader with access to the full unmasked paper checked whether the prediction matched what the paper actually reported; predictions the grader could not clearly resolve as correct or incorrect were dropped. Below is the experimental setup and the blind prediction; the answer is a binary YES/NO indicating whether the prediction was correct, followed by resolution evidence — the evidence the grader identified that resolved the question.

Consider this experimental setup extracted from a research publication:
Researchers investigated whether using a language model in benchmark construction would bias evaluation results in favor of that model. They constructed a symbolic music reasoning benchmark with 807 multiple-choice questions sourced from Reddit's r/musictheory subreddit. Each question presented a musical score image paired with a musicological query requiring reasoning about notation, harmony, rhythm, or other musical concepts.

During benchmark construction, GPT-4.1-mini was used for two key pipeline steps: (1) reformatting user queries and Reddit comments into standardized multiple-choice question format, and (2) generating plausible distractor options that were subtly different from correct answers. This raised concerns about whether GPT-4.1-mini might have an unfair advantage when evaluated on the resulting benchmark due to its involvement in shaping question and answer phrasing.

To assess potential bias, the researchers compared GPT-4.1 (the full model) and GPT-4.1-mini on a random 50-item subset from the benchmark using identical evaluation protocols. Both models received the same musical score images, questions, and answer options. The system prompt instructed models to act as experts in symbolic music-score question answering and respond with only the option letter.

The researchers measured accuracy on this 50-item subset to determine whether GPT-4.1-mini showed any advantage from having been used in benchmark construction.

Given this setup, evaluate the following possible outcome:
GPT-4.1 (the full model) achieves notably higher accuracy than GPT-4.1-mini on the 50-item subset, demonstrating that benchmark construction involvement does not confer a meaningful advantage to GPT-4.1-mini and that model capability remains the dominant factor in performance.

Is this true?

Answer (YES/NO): YES